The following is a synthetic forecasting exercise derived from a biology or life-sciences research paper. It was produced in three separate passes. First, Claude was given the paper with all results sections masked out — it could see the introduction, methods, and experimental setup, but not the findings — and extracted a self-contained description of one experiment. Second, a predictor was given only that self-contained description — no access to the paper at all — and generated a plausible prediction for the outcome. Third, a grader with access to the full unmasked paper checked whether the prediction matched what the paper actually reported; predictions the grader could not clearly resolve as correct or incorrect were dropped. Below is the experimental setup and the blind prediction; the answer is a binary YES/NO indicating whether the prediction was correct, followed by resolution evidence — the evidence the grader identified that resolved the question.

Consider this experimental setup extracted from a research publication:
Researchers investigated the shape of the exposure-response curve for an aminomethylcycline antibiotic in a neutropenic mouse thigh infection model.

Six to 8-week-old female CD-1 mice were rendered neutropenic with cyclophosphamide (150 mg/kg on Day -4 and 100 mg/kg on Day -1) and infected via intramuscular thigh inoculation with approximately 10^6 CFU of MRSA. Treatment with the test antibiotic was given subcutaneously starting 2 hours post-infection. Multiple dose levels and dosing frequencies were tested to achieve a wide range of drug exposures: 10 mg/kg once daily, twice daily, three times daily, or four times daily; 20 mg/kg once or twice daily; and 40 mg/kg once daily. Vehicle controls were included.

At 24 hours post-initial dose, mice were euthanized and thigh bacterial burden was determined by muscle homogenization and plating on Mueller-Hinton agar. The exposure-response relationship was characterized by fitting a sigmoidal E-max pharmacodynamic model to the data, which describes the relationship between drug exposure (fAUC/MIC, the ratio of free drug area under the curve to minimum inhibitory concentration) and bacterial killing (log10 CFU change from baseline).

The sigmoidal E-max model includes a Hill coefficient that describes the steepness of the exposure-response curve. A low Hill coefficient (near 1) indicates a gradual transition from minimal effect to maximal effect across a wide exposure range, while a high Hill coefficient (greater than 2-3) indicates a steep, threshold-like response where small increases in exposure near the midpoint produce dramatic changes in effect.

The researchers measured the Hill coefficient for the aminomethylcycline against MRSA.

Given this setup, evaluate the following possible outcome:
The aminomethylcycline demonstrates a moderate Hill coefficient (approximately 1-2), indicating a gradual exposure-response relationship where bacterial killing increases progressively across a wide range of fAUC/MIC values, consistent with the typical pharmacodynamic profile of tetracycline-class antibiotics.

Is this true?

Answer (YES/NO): YES